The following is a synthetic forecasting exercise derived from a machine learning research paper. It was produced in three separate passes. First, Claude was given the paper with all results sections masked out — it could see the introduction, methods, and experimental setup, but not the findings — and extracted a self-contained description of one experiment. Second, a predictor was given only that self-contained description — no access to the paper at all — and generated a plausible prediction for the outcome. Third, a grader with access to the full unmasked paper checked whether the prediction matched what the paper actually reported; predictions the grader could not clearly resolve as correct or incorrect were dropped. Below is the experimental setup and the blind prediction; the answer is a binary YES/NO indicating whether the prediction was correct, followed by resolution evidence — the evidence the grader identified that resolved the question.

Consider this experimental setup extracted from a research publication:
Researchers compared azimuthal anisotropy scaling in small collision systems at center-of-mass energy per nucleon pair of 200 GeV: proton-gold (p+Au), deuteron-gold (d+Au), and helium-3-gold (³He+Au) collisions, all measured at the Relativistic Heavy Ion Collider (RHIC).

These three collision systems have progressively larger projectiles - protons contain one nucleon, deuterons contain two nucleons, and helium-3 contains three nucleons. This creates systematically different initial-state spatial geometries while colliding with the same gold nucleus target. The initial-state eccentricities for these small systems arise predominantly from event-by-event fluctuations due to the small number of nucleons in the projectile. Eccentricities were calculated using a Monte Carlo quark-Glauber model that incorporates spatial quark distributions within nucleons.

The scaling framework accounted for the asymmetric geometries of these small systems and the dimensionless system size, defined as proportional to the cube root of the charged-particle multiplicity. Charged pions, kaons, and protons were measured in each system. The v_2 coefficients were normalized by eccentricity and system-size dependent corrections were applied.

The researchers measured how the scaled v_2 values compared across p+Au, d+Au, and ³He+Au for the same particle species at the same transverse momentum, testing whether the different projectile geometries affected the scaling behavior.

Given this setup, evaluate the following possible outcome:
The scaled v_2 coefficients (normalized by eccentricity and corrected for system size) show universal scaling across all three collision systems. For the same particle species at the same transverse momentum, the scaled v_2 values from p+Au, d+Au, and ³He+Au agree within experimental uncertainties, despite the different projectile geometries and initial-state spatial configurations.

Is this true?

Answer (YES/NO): NO